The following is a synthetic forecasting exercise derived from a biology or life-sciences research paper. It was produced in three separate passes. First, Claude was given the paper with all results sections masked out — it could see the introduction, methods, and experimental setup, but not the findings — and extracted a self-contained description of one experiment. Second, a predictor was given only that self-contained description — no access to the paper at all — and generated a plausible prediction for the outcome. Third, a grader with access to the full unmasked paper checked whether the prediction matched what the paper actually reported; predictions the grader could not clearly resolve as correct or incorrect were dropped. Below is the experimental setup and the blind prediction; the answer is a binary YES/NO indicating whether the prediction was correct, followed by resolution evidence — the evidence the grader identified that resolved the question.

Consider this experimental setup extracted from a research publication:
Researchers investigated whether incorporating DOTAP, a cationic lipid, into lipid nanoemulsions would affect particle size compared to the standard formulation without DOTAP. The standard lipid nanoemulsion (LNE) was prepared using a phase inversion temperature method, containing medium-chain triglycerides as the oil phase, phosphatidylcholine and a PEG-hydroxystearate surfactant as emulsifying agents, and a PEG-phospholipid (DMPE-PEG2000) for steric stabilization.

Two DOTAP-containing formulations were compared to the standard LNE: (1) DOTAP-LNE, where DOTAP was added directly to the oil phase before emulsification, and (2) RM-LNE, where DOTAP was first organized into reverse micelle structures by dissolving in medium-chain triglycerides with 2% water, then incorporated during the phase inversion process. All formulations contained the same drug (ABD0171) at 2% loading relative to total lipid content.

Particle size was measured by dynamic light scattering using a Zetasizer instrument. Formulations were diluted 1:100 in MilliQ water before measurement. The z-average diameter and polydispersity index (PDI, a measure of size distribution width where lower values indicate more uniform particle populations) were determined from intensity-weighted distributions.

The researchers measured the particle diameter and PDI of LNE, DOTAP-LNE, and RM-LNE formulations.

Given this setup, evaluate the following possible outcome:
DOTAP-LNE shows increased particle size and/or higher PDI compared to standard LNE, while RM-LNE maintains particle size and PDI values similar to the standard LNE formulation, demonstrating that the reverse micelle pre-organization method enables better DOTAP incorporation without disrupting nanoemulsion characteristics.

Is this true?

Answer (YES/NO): NO